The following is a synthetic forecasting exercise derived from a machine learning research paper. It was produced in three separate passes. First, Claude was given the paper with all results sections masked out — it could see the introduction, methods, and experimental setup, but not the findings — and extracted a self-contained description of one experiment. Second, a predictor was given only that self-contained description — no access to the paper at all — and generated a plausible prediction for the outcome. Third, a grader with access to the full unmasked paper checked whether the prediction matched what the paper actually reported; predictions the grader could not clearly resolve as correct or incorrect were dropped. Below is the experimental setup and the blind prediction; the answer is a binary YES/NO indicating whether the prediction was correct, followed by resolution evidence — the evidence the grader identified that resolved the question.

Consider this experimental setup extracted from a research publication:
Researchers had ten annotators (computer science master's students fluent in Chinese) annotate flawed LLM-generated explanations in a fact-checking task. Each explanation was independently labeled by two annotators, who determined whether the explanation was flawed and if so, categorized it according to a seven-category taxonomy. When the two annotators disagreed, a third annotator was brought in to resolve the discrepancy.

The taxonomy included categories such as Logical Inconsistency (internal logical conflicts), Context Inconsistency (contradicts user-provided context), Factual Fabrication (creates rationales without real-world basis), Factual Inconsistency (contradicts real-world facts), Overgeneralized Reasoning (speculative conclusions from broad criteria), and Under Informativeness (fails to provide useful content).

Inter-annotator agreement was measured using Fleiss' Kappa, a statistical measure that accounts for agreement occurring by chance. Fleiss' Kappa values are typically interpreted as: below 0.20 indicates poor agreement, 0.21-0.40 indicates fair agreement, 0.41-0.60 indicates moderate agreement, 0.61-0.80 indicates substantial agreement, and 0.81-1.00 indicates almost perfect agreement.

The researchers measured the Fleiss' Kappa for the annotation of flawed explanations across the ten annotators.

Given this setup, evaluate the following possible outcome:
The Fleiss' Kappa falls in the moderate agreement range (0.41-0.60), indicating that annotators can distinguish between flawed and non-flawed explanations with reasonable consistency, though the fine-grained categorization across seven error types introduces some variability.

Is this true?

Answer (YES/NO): NO